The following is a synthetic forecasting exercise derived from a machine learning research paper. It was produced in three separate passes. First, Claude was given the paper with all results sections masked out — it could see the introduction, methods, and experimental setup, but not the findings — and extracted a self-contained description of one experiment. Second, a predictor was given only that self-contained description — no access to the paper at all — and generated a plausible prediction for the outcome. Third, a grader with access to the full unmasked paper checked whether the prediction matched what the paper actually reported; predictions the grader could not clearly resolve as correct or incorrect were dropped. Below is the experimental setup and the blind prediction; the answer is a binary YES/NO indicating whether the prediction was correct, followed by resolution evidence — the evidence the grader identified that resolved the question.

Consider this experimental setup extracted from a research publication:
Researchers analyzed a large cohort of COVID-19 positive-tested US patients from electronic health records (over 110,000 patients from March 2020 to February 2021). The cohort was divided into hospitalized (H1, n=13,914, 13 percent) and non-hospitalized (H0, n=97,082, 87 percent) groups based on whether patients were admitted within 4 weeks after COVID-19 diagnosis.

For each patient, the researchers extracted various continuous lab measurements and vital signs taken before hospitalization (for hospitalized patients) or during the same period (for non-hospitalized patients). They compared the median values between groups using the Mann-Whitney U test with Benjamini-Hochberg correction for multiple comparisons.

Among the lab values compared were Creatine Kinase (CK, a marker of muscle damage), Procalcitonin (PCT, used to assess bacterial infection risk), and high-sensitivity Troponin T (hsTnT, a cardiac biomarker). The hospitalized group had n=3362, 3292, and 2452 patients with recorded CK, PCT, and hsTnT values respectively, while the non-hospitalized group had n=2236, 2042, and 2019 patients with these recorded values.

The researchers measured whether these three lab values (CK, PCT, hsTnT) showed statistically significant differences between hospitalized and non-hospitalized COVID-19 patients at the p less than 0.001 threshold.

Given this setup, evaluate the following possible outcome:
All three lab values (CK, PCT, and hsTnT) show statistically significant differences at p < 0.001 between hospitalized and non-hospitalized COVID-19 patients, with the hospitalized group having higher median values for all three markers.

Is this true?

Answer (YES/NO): NO